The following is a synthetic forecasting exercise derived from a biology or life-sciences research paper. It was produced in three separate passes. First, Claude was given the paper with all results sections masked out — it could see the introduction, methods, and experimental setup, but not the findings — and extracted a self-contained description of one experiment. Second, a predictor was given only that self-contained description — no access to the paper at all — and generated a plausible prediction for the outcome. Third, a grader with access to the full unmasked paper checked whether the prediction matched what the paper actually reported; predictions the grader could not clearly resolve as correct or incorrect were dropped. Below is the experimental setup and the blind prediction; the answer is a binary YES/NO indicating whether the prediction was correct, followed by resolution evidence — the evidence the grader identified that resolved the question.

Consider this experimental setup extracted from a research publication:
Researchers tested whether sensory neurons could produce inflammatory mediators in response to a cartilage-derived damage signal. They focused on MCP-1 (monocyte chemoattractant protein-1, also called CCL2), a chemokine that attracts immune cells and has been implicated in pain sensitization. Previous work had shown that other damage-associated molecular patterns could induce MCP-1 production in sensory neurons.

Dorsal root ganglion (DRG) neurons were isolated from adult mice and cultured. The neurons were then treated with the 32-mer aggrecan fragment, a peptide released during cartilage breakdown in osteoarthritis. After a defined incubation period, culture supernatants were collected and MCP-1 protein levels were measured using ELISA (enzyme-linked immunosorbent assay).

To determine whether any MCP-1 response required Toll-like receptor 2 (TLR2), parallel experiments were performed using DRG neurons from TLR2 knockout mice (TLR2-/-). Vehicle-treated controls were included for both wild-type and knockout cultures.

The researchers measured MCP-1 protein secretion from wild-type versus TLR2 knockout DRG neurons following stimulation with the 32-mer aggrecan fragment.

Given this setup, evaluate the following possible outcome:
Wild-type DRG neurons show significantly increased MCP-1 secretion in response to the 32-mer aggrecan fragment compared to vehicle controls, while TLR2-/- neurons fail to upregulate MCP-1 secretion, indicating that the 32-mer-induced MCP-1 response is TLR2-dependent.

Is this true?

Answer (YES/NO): YES